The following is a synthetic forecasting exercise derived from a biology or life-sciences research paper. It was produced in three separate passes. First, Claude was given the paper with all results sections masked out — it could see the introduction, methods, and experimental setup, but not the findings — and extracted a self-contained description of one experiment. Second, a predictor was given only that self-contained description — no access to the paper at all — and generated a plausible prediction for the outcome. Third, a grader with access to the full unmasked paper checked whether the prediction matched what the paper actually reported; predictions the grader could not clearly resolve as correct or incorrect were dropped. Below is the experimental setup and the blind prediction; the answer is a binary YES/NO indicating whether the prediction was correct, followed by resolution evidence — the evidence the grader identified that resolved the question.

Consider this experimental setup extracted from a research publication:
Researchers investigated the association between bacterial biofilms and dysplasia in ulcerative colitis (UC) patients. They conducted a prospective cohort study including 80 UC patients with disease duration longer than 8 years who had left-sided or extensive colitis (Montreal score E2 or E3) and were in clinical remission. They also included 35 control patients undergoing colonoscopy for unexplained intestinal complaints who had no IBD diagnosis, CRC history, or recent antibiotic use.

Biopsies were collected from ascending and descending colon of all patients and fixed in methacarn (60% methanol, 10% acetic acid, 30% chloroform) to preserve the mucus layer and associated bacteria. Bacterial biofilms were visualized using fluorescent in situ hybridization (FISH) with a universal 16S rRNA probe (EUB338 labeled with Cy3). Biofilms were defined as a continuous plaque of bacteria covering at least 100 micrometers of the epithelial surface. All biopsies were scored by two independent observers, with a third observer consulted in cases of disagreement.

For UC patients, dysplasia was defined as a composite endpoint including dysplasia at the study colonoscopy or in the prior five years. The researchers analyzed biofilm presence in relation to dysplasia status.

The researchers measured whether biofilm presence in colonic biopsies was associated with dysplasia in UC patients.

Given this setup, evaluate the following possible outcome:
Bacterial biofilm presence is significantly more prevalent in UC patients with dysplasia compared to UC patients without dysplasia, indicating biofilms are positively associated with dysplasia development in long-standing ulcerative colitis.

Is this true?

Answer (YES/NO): NO